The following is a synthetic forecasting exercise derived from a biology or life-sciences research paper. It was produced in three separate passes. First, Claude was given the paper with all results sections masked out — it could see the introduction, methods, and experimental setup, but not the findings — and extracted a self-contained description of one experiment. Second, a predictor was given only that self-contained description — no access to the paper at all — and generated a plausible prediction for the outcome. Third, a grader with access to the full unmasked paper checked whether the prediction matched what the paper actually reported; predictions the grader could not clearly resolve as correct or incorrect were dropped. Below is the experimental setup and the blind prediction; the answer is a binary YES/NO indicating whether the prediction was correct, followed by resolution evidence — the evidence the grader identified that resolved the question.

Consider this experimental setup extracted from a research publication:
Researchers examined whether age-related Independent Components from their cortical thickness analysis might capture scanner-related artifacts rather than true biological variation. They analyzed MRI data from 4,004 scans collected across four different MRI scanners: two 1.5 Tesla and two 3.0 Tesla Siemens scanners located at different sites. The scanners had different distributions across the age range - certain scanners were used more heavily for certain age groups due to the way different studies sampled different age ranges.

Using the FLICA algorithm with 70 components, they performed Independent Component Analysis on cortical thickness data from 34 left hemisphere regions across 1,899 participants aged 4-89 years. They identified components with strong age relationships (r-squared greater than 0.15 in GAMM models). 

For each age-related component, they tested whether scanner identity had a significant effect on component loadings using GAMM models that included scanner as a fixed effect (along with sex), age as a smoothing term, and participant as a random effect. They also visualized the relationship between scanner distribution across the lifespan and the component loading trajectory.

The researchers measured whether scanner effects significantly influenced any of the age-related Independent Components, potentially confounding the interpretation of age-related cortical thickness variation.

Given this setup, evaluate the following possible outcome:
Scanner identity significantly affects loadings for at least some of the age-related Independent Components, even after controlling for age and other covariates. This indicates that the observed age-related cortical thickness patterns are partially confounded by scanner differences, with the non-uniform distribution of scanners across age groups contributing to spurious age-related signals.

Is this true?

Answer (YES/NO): YES